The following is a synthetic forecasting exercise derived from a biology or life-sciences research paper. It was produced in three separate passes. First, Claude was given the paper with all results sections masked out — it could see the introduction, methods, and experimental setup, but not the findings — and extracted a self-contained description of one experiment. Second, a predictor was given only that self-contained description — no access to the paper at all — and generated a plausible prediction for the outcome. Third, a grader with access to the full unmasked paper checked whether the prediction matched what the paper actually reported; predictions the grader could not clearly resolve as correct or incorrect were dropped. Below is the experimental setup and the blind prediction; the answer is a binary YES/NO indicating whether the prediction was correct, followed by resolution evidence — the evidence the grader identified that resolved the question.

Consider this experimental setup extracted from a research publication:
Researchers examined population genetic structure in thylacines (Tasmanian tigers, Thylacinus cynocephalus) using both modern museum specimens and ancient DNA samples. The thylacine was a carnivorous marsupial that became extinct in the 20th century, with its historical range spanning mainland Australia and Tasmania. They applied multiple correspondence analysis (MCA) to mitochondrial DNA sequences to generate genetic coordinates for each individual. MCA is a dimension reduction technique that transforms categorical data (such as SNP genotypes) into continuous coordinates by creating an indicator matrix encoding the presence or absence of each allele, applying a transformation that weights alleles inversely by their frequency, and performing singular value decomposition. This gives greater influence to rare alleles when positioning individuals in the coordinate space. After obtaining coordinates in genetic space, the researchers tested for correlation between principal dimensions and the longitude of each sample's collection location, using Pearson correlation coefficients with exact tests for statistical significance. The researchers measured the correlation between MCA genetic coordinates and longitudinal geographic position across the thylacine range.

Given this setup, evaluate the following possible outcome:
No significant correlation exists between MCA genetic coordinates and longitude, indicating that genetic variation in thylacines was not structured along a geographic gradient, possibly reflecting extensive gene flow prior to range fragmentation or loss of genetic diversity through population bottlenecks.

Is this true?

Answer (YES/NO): NO